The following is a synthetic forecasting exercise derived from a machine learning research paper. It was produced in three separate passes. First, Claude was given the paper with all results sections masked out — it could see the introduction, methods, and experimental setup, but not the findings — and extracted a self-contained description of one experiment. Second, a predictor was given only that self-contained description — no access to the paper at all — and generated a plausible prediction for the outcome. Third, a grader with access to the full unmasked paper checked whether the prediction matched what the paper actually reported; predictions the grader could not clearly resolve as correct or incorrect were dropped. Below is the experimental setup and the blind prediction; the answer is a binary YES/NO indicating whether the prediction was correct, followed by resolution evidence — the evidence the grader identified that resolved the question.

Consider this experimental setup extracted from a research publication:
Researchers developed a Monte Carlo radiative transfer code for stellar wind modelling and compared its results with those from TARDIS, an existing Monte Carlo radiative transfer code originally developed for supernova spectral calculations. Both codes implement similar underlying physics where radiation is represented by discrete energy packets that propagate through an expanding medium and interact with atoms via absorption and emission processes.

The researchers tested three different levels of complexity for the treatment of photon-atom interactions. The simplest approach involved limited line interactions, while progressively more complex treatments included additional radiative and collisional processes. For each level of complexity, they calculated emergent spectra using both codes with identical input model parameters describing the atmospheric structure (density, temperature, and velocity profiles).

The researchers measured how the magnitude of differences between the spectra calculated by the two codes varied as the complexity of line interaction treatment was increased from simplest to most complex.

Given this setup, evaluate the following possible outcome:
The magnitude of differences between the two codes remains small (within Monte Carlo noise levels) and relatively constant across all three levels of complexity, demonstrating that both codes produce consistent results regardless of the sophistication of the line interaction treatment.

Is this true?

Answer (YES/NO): NO